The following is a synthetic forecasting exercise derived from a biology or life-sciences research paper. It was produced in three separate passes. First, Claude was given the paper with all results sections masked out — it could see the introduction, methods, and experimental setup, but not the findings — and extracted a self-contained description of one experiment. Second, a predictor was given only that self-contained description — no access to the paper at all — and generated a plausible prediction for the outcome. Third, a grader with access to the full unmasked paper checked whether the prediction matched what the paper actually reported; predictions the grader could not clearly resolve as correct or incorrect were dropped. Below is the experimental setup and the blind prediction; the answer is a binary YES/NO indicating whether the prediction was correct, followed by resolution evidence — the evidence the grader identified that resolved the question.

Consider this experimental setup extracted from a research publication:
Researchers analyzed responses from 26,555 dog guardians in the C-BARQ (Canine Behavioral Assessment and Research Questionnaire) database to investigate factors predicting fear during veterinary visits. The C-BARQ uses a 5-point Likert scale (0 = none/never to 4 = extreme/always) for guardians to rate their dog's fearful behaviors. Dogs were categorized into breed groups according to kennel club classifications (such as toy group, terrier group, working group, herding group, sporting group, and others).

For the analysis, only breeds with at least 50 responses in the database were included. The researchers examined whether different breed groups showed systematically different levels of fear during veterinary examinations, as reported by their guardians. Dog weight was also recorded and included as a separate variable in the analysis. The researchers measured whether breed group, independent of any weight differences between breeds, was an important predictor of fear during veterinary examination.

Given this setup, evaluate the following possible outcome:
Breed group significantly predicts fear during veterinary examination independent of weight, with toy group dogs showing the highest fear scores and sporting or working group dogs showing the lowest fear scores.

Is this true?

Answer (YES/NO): NO